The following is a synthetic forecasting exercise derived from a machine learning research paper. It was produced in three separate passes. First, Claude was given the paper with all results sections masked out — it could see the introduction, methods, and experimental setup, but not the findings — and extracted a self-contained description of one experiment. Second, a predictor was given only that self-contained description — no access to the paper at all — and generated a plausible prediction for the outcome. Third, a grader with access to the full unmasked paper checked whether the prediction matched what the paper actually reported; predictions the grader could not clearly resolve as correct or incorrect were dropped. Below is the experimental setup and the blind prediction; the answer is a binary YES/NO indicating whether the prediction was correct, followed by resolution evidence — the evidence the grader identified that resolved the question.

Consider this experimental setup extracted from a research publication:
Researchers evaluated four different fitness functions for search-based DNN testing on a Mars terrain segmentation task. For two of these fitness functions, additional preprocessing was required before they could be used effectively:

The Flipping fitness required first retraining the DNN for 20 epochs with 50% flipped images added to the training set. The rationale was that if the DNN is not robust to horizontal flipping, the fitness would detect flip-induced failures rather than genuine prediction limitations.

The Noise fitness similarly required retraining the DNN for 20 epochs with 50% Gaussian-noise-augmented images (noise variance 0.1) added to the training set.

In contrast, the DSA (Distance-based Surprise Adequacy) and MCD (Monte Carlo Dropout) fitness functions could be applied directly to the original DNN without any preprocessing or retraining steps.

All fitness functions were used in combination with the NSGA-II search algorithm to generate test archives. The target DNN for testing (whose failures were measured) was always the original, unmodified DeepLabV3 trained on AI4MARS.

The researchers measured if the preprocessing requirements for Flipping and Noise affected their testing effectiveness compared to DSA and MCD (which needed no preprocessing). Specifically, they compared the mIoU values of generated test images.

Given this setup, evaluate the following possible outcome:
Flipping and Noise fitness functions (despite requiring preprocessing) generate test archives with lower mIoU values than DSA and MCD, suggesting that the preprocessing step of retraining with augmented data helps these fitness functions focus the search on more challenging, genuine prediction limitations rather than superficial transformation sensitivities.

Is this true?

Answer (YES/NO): NO